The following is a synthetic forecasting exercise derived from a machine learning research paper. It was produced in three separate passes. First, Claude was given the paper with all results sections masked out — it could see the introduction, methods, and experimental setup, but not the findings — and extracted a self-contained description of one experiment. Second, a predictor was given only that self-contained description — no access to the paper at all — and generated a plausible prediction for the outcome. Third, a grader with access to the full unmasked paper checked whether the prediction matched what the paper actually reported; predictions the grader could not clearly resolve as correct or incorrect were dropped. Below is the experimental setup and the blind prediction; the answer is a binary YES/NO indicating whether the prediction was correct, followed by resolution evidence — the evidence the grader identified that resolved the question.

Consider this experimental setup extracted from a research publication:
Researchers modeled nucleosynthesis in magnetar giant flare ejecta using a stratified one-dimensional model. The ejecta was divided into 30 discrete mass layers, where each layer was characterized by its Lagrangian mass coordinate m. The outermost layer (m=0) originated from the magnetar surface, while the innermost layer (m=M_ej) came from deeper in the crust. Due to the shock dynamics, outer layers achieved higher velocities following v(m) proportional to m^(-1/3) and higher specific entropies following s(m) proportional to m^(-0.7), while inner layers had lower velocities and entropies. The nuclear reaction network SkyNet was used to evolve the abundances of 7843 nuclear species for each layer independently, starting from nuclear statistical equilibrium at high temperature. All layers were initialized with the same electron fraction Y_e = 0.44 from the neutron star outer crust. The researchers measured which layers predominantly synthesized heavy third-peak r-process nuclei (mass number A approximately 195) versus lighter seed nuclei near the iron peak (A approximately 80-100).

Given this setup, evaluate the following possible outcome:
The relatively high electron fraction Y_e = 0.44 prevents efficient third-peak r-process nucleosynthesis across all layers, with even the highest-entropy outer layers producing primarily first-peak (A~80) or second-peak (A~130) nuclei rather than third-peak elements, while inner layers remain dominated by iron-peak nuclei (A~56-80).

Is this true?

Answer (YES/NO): NO